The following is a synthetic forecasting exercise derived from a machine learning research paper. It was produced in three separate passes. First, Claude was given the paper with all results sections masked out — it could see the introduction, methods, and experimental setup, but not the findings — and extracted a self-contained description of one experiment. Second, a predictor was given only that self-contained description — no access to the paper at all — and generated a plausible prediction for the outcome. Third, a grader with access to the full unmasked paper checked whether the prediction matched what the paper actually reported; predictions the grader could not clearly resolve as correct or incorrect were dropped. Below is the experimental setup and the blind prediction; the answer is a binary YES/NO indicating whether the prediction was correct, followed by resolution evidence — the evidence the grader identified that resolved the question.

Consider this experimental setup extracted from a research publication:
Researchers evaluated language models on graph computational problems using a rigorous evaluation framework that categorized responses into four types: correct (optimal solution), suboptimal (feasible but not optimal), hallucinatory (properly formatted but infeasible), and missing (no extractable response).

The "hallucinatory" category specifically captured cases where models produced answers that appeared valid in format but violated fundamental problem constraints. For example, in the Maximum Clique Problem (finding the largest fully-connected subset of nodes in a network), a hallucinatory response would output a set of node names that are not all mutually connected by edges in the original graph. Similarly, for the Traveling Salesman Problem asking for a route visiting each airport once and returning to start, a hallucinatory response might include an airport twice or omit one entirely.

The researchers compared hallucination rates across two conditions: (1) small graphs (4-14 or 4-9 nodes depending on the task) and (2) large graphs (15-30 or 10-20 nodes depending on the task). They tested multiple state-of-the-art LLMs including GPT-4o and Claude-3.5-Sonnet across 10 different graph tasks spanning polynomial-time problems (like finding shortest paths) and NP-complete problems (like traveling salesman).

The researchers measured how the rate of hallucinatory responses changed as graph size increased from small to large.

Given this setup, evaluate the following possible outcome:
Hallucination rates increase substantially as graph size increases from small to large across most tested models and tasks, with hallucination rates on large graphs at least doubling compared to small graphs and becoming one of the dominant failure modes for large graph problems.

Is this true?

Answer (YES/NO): YES